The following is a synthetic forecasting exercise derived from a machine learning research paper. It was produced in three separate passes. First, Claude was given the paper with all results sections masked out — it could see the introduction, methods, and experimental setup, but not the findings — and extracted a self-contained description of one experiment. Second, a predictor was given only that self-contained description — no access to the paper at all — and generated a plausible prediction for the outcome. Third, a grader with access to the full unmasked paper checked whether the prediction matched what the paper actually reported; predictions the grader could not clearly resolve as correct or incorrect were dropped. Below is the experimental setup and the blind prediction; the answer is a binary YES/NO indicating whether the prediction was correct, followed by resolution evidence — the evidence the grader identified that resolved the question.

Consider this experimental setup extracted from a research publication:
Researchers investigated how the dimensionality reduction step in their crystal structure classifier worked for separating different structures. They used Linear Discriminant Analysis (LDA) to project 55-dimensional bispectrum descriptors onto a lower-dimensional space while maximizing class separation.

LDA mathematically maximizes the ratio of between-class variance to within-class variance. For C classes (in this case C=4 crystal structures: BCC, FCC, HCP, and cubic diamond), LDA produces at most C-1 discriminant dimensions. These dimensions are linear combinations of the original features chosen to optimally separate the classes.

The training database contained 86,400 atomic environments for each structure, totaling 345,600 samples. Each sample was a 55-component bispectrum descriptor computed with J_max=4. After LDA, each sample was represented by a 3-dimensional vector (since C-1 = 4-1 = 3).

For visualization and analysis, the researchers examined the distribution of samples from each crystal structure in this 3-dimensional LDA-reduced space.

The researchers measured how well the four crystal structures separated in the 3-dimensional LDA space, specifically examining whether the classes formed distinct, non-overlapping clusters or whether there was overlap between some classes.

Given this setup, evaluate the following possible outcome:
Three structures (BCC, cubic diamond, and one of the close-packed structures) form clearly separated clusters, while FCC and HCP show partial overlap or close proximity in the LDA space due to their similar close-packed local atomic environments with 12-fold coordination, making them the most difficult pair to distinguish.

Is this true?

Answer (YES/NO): NO